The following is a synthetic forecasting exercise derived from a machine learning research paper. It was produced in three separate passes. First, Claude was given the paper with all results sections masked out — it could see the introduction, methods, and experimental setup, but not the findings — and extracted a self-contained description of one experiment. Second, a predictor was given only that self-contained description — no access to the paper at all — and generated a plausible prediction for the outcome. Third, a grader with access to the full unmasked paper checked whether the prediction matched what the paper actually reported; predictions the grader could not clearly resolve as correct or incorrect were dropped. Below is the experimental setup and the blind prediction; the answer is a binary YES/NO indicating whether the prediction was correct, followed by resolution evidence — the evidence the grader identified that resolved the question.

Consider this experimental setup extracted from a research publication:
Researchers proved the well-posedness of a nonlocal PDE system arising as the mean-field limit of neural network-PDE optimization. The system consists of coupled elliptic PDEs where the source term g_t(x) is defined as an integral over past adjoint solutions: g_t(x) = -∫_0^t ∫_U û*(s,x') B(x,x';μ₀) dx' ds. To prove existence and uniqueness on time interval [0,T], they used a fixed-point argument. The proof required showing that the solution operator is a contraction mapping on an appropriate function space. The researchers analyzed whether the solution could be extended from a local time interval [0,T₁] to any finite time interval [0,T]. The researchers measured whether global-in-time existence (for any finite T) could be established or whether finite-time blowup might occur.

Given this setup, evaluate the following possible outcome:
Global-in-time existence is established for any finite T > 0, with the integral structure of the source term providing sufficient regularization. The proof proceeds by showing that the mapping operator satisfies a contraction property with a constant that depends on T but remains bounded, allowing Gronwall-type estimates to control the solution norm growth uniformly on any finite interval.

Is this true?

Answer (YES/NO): NO